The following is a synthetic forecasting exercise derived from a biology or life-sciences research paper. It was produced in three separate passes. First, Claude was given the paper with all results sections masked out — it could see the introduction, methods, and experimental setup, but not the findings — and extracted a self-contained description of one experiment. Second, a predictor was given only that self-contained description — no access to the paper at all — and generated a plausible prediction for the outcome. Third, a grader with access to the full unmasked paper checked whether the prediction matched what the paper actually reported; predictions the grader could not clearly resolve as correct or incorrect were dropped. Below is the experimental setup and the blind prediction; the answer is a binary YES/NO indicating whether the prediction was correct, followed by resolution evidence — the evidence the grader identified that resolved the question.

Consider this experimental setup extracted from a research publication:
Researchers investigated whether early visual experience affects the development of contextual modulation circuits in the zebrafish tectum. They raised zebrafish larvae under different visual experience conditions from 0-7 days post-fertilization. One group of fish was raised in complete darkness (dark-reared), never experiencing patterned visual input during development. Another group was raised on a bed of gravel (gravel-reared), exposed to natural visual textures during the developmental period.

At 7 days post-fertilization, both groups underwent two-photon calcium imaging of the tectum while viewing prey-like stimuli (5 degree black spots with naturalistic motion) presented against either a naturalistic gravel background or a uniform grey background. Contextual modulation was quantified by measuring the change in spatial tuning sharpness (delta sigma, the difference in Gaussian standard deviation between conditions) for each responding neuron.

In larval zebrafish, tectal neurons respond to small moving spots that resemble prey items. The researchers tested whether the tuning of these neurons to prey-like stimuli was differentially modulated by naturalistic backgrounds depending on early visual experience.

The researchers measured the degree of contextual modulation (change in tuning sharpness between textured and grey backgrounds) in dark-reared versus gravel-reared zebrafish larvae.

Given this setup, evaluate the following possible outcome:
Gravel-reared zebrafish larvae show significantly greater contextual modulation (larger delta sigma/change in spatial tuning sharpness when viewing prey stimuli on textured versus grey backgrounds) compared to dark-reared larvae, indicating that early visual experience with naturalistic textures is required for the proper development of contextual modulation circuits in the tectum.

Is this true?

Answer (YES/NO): NO